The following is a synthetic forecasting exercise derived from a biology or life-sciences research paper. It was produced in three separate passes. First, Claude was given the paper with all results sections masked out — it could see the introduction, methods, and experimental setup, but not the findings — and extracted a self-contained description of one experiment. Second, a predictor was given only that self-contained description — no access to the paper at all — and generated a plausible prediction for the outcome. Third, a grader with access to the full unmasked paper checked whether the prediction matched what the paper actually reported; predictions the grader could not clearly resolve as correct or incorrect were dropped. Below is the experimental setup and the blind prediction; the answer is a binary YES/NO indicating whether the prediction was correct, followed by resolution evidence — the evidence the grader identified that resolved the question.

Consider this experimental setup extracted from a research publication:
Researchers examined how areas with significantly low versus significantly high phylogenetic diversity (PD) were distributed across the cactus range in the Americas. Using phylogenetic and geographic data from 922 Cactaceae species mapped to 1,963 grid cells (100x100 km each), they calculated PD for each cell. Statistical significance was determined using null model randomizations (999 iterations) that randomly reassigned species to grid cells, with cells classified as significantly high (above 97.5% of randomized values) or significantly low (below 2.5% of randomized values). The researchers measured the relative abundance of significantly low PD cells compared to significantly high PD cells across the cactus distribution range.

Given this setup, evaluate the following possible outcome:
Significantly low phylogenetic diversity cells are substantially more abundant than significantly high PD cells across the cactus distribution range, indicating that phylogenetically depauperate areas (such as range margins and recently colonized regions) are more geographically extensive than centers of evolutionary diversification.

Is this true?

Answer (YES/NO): YES